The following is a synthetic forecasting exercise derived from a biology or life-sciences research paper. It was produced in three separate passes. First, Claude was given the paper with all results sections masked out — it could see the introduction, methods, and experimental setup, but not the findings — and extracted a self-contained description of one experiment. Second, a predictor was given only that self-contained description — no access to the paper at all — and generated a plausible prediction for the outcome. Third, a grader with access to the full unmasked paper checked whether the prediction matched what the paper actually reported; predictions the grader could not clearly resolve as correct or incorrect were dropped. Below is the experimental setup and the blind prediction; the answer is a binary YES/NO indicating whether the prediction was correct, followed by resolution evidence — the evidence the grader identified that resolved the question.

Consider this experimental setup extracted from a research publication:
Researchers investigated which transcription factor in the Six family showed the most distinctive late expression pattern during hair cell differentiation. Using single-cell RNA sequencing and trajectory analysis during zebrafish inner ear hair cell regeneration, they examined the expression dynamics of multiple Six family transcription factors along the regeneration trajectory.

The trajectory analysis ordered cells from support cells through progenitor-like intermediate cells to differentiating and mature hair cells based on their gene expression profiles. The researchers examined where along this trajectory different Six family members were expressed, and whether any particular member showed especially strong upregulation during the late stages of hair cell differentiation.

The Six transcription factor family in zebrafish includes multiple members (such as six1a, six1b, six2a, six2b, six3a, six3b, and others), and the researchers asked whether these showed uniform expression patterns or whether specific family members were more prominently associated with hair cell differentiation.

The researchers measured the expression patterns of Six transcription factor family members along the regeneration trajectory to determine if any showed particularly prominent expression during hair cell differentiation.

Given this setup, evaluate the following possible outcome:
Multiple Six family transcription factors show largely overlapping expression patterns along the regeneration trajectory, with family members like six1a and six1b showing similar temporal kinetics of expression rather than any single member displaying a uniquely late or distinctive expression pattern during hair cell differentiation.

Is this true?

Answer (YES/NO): NO